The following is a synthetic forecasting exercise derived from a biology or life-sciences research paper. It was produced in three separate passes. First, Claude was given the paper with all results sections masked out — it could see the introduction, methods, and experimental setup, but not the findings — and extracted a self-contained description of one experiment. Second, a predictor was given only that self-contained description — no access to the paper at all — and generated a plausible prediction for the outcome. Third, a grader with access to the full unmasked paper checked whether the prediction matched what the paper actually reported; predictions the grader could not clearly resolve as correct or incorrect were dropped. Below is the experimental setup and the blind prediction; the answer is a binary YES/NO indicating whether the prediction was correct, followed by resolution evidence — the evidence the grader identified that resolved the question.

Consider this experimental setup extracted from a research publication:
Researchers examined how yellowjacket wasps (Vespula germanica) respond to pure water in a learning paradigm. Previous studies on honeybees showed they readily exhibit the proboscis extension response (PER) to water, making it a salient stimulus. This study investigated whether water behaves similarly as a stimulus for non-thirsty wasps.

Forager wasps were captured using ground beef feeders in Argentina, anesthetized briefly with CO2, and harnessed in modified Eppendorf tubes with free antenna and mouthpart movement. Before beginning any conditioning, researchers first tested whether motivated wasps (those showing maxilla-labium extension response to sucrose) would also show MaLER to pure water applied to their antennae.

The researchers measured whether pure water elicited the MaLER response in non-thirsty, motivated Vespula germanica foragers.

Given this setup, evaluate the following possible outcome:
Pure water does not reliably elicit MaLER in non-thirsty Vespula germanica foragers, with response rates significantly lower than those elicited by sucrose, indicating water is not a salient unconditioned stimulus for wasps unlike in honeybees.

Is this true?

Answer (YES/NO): YES